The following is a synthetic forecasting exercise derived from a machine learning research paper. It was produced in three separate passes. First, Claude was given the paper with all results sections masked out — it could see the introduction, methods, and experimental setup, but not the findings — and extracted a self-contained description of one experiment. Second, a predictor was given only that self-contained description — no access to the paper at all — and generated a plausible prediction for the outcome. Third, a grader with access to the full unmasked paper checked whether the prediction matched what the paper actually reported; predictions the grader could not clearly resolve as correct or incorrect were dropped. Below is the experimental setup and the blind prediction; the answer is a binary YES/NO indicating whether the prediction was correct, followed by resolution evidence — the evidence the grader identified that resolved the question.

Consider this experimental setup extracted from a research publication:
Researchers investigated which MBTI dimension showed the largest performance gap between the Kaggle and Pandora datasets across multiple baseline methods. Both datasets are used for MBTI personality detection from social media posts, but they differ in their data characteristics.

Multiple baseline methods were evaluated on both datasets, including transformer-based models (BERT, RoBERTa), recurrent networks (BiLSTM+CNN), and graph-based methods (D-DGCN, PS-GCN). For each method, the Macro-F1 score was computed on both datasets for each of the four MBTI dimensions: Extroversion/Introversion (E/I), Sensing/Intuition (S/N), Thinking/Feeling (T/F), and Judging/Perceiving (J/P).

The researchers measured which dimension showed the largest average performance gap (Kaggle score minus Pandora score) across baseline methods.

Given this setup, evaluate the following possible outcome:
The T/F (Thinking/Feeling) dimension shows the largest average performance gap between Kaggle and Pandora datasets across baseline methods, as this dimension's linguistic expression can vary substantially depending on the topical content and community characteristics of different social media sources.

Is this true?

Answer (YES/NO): YES